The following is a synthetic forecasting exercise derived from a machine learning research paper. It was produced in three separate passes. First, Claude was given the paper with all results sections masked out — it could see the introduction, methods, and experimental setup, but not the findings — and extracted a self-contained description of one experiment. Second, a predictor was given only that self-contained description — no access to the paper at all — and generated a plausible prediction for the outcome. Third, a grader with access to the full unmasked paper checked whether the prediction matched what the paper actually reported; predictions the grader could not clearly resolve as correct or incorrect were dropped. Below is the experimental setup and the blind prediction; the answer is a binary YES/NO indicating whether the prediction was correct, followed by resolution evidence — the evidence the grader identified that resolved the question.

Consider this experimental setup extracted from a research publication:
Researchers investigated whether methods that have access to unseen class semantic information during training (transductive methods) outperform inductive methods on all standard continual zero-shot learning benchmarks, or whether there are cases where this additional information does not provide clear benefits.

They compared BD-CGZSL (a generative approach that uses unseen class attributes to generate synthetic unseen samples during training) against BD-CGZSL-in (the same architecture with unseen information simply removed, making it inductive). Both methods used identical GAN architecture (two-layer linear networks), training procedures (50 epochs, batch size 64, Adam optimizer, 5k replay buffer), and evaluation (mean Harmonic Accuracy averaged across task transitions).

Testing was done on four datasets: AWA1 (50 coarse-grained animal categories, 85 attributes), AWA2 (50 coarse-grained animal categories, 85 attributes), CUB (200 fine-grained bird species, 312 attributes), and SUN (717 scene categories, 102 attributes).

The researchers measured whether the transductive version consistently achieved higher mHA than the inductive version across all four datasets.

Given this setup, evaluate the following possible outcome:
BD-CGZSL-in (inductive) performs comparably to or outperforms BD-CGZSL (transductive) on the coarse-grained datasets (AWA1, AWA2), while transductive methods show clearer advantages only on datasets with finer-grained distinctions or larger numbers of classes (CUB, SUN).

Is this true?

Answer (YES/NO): NO